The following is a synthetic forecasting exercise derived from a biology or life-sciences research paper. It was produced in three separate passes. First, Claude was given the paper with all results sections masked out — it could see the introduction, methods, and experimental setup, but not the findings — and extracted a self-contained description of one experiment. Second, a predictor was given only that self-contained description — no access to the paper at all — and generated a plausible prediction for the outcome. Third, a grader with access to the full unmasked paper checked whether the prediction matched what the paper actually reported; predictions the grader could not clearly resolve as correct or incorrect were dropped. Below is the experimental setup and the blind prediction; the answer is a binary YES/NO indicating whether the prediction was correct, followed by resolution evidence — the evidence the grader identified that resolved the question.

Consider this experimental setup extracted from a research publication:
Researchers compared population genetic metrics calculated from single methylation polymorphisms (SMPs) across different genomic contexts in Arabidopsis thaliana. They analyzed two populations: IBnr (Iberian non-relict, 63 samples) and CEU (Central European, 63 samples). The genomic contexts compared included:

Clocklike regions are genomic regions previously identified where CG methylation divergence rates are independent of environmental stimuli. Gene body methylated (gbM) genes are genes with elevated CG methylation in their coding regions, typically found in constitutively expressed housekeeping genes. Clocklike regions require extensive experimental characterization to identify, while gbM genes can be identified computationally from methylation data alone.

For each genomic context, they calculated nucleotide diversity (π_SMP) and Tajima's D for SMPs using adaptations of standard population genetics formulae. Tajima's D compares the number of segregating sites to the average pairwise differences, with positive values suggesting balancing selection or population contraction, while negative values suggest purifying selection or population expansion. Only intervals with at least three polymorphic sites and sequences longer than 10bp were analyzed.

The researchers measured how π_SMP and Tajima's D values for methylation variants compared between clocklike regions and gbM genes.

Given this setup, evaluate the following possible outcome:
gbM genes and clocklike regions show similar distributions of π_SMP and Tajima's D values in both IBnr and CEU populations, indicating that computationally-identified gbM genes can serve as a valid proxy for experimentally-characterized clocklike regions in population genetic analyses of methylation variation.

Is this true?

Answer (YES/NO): NO